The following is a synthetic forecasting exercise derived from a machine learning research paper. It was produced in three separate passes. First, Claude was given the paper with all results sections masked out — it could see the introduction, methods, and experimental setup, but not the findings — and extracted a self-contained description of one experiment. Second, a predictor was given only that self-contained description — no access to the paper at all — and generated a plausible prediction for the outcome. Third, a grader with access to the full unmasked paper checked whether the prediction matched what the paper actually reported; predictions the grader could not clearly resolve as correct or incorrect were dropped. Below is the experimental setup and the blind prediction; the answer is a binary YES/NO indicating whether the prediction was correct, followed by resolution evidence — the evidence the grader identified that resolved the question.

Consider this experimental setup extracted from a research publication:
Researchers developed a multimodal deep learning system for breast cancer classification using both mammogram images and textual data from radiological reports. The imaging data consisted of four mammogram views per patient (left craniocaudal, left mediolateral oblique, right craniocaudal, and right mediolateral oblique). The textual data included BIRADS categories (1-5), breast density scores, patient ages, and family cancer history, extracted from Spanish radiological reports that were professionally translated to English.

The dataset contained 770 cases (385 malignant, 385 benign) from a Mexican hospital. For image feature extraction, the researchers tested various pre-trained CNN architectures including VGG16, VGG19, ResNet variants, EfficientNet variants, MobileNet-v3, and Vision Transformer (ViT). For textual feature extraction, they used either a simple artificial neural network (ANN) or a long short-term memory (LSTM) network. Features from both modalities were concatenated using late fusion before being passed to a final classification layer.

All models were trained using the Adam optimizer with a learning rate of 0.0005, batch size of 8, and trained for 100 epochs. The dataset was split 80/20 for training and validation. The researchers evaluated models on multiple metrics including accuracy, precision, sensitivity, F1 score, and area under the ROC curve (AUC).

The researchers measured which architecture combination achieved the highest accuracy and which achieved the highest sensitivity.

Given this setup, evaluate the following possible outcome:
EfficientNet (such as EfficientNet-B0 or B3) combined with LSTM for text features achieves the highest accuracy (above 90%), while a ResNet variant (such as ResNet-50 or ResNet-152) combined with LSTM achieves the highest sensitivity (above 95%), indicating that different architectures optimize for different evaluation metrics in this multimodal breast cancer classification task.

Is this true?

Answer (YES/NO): NO